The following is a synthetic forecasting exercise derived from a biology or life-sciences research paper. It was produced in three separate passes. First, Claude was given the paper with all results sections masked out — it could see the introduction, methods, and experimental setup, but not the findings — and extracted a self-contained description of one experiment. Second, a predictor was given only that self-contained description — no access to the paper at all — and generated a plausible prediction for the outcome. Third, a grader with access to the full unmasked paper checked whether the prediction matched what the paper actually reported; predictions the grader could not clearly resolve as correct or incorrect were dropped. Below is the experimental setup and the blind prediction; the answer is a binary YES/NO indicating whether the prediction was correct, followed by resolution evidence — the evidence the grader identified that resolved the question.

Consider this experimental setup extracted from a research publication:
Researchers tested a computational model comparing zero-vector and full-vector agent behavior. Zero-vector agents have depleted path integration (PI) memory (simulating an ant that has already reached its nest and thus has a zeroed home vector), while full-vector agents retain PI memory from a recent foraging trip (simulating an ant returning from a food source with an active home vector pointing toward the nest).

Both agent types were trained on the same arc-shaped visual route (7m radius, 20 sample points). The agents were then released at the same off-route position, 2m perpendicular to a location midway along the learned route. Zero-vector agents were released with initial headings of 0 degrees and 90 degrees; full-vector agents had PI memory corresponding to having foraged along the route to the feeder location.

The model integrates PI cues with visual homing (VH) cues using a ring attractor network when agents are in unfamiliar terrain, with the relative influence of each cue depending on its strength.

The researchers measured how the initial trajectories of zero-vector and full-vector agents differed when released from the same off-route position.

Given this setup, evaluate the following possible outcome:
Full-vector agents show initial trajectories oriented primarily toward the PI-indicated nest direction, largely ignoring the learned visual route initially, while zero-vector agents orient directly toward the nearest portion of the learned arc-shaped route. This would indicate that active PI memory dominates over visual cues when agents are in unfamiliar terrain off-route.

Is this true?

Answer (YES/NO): NO